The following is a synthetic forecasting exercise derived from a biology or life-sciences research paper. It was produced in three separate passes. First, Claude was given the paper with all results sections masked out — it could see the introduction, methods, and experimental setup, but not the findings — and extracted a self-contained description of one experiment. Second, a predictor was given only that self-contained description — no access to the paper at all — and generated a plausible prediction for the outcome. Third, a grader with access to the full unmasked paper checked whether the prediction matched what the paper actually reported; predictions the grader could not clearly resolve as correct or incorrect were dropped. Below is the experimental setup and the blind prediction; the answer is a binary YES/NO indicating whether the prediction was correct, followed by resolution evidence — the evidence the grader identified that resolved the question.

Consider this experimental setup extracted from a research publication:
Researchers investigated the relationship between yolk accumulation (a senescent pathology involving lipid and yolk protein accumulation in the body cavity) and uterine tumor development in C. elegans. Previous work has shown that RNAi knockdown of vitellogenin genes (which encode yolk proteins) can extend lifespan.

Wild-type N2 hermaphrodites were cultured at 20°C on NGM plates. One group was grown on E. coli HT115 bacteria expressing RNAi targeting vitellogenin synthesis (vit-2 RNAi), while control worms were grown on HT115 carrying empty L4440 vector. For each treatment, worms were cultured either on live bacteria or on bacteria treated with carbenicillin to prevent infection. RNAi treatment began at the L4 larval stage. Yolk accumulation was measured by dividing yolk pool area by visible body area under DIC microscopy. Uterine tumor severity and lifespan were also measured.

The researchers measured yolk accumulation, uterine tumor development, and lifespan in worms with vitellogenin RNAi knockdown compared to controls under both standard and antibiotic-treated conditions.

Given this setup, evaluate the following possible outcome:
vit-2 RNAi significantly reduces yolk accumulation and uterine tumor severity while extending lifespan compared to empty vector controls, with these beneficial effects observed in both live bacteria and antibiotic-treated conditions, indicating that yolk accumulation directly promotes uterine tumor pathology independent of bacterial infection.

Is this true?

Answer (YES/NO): NO